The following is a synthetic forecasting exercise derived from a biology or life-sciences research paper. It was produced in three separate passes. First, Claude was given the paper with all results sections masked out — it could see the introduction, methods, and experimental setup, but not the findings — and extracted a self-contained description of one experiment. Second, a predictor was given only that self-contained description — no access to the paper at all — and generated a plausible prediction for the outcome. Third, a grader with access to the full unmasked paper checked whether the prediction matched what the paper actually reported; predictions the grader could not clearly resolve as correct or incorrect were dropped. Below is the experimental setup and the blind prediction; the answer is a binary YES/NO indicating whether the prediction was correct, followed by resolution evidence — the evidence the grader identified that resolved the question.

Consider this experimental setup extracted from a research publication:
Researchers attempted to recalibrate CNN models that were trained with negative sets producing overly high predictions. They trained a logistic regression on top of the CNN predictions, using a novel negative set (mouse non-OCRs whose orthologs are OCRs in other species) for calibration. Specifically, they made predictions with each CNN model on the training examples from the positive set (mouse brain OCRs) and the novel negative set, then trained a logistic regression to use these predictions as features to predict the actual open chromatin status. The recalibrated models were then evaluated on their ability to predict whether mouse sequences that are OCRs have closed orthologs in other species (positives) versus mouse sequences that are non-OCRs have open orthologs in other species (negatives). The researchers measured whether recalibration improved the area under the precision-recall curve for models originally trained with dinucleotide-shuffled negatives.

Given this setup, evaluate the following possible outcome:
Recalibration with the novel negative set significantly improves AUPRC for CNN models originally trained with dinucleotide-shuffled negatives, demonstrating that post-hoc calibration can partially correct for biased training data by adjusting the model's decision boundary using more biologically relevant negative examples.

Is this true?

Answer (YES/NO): NO